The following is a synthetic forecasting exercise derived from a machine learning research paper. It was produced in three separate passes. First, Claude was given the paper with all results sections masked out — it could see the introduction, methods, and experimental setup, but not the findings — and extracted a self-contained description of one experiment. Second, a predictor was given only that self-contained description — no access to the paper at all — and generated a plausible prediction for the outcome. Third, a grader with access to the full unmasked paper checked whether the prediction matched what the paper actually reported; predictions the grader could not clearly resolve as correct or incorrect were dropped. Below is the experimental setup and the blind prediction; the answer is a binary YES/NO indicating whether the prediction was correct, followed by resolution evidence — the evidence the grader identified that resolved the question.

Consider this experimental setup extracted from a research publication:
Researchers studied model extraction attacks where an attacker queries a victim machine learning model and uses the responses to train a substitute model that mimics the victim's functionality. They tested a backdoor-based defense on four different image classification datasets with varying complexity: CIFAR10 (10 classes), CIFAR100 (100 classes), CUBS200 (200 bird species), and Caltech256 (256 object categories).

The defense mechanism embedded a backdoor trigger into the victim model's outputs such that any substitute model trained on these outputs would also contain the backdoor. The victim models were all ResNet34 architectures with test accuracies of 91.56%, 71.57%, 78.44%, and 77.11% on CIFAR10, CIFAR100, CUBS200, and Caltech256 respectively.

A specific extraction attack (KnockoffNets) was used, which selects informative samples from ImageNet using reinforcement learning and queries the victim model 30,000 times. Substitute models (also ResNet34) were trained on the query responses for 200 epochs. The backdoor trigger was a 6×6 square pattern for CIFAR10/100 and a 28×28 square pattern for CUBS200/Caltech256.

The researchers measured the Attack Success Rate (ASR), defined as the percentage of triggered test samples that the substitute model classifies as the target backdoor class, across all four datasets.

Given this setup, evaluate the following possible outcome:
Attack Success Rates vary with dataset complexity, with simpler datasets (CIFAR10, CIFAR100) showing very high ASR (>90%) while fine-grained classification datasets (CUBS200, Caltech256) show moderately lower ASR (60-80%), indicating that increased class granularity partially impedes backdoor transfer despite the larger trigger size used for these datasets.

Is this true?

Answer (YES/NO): NO